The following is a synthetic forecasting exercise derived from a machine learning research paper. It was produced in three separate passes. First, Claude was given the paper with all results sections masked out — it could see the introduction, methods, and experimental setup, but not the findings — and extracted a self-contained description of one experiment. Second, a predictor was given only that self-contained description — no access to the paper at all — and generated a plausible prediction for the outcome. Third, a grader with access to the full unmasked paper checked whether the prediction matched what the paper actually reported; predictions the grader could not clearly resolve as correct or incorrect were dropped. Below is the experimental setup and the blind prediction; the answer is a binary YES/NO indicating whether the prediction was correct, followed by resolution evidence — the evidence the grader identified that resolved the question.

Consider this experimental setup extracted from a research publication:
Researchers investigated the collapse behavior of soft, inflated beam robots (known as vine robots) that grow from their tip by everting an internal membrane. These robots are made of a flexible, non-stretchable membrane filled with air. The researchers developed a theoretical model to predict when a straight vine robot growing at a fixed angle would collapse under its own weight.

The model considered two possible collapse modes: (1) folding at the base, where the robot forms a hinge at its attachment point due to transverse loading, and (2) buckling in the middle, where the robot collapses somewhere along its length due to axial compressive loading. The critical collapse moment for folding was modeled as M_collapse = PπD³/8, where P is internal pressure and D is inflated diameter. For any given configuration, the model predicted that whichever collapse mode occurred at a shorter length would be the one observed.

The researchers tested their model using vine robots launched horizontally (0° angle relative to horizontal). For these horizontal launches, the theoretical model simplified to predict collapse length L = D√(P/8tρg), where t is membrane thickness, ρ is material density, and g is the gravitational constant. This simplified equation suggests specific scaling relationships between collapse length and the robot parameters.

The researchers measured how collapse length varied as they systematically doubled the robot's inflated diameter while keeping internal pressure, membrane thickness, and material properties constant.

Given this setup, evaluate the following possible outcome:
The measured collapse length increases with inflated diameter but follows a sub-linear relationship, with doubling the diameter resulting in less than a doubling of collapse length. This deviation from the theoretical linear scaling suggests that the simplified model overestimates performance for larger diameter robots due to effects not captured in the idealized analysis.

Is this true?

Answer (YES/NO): NO